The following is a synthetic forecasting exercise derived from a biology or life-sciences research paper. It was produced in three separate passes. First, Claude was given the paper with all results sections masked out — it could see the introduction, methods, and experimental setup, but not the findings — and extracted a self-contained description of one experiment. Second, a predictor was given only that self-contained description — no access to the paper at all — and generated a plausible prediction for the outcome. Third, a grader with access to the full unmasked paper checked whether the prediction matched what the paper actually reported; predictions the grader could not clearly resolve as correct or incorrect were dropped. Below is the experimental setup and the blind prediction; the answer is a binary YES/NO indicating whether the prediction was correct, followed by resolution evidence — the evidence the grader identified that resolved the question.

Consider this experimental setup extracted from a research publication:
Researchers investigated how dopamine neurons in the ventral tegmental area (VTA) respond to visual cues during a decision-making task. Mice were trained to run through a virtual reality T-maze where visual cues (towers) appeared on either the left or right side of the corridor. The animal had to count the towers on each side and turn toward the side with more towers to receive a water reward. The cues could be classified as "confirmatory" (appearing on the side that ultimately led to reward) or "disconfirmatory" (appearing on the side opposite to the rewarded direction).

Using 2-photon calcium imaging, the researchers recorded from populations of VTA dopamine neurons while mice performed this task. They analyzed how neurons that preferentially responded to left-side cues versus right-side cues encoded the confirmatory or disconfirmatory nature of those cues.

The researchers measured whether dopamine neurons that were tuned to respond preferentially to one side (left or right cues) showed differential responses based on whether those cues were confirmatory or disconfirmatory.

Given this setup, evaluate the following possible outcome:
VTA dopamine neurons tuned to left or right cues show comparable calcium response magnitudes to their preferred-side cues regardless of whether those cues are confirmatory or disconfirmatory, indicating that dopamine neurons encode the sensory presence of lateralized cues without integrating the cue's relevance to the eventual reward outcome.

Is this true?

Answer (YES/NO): NO